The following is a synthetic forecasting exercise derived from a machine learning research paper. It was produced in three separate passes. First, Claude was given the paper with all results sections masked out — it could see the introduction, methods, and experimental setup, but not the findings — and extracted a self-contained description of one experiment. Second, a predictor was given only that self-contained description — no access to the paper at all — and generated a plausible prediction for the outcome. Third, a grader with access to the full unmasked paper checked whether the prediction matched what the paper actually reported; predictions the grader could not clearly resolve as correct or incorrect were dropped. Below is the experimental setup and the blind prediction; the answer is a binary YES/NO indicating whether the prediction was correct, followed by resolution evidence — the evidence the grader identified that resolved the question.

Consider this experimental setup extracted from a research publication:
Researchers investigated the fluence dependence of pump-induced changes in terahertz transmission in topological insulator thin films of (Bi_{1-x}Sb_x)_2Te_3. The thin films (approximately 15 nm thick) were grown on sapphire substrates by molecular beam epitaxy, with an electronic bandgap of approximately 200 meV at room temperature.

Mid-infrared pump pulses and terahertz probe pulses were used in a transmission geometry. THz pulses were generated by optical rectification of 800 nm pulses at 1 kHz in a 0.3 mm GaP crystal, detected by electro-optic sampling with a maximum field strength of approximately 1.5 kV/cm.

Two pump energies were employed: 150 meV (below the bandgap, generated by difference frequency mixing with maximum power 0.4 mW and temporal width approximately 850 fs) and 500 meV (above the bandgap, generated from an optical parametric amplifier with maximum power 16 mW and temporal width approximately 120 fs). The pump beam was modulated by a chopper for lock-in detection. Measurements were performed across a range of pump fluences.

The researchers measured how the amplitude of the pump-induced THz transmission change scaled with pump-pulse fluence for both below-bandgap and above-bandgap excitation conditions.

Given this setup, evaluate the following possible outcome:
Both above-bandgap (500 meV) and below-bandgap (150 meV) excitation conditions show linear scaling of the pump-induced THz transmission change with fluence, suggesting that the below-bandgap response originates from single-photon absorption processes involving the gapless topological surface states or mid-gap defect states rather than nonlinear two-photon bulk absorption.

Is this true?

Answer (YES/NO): NO